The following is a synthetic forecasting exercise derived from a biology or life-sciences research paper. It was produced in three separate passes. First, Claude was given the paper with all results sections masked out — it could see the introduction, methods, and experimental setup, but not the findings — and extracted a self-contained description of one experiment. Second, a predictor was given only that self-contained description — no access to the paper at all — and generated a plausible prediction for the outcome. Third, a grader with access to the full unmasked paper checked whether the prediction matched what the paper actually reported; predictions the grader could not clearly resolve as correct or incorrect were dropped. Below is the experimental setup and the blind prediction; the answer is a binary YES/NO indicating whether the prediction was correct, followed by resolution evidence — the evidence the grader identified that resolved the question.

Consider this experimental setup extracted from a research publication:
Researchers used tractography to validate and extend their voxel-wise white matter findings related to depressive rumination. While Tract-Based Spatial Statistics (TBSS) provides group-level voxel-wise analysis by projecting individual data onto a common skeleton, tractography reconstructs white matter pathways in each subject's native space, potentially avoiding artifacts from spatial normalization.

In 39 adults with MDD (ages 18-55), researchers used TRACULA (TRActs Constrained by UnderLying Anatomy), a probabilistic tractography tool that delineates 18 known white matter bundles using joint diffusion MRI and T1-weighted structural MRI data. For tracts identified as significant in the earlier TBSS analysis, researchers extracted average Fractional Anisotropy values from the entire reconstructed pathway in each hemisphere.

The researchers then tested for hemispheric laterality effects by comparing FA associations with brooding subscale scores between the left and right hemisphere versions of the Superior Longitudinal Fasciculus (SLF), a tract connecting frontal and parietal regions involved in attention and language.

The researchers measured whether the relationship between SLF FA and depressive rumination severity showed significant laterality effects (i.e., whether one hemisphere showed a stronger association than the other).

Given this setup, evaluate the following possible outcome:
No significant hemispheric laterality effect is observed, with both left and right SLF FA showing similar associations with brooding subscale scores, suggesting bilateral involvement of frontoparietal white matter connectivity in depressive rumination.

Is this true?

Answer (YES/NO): NO